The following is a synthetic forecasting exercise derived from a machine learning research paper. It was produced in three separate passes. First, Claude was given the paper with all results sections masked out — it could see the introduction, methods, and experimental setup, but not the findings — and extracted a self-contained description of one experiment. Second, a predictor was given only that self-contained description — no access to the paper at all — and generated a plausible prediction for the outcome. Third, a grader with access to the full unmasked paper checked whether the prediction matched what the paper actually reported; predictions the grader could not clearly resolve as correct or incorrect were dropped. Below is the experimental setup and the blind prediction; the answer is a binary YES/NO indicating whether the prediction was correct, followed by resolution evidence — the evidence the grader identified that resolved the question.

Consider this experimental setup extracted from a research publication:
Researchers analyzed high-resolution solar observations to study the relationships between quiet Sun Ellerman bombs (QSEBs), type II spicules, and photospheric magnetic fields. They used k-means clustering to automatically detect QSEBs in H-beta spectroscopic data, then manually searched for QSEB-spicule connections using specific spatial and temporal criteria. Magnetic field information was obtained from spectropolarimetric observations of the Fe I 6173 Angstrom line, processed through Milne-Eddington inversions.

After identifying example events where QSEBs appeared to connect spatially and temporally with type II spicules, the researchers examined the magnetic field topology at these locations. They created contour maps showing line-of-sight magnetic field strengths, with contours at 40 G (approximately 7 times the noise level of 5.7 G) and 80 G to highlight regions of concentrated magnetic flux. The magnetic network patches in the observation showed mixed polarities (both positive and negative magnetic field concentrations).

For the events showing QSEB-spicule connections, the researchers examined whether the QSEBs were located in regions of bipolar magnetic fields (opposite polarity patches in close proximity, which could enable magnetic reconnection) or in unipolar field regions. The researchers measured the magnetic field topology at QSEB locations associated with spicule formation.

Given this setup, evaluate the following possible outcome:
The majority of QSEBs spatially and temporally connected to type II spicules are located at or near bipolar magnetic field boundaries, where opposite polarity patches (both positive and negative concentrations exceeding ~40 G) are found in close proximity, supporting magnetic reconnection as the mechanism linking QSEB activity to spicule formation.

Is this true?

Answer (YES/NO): NO